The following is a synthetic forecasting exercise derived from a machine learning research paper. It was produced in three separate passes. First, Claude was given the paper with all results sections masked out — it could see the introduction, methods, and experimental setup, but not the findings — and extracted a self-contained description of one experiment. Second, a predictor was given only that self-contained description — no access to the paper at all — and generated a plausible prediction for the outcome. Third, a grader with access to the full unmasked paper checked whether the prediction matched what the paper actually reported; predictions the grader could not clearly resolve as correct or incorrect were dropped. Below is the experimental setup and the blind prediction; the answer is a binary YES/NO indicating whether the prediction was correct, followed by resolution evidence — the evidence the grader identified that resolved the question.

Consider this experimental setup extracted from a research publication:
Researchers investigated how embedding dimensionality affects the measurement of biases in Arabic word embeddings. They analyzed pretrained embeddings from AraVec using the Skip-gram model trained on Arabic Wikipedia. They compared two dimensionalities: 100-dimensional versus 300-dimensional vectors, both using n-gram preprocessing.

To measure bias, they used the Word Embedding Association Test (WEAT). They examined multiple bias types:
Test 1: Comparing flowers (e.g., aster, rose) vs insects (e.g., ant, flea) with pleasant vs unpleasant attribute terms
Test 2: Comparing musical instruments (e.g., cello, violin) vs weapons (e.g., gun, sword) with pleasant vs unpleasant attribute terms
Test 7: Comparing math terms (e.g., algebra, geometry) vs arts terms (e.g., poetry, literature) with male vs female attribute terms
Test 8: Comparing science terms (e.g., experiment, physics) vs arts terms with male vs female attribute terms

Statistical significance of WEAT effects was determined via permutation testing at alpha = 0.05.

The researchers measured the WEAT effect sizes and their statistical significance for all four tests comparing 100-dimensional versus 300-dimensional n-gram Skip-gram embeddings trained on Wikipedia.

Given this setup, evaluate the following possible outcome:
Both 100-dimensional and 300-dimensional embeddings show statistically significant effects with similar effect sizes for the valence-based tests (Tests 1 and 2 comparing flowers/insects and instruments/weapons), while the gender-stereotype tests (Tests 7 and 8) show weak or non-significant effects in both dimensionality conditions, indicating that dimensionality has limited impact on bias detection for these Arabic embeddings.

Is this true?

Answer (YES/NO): NO